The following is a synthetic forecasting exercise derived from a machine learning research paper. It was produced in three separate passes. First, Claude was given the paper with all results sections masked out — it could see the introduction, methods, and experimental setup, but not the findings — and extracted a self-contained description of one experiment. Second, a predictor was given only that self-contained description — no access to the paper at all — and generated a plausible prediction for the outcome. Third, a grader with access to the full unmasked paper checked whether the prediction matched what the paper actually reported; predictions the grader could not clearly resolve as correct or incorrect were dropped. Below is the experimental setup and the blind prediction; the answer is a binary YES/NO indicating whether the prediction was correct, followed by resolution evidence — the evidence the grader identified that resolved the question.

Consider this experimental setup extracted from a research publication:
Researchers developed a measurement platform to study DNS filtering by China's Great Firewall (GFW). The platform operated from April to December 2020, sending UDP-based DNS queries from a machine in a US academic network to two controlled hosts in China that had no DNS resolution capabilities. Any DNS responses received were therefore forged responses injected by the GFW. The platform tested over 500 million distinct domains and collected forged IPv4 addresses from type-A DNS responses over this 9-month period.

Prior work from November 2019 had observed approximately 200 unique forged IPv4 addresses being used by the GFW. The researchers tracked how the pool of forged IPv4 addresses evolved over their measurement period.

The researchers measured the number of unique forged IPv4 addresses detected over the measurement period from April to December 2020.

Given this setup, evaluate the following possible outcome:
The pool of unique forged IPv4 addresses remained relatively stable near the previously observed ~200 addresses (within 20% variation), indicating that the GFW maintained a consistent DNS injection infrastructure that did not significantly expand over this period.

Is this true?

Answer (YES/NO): NO